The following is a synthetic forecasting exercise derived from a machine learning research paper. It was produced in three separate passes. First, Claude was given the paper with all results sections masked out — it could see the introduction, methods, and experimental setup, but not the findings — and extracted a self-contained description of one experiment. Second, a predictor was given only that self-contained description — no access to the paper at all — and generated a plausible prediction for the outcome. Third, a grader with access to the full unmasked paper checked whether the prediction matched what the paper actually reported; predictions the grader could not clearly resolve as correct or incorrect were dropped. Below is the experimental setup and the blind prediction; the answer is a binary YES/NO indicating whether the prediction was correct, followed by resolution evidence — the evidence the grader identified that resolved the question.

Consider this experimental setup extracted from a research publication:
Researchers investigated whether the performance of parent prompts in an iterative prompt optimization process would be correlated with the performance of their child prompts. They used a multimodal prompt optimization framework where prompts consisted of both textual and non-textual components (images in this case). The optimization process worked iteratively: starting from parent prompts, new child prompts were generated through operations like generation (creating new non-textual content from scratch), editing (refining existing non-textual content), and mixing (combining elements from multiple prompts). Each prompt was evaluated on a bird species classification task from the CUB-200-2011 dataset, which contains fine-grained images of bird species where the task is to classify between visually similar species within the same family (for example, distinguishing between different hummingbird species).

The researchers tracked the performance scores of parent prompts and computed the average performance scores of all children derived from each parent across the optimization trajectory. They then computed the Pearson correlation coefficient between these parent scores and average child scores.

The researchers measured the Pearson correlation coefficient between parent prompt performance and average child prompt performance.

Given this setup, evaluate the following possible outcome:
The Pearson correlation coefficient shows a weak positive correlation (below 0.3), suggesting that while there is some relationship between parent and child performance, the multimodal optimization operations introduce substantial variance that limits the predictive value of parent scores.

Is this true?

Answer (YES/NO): NO